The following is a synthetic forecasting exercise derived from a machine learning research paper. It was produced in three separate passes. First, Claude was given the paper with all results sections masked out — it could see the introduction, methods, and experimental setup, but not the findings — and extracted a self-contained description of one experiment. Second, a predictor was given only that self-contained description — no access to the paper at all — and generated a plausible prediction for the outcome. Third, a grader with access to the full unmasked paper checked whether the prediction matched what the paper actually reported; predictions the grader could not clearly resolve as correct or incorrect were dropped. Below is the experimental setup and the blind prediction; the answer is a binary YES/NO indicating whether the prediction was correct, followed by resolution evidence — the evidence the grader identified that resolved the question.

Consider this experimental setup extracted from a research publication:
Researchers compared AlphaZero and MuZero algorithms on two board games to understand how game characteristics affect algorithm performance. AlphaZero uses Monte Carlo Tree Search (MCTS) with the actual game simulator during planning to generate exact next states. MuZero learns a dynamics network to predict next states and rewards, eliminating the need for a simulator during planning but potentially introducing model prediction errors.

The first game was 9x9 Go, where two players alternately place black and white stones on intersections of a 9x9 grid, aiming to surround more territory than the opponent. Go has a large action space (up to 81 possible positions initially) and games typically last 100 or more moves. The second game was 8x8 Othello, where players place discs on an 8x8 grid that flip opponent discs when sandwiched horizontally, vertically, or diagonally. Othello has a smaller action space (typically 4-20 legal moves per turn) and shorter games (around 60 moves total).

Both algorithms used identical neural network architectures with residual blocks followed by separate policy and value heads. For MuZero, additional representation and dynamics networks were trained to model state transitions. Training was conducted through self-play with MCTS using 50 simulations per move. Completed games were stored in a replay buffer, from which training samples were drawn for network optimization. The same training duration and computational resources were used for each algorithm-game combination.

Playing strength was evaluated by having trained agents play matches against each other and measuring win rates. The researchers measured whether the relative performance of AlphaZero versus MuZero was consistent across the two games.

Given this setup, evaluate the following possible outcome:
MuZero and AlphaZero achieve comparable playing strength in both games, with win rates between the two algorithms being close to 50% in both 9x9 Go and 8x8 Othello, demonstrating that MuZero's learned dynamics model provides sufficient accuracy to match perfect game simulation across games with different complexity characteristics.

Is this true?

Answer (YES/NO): NO